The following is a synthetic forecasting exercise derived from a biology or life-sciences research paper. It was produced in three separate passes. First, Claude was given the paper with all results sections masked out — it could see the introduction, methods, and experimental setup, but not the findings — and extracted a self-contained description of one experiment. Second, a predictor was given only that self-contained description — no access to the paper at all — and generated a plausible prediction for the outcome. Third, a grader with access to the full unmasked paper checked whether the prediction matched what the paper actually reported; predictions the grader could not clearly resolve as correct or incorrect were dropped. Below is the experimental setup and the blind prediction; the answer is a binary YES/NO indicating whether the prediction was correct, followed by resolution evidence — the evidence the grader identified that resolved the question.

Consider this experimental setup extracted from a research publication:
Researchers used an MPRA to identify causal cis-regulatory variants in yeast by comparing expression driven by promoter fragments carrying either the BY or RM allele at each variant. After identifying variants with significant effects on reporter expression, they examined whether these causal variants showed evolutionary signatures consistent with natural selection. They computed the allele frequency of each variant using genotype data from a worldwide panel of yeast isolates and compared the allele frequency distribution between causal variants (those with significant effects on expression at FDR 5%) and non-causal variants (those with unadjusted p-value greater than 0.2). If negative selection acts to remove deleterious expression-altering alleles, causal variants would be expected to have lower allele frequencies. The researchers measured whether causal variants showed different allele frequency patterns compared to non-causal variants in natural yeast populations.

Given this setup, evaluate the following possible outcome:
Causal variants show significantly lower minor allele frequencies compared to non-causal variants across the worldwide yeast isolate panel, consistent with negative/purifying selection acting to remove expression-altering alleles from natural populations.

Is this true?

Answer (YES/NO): NO